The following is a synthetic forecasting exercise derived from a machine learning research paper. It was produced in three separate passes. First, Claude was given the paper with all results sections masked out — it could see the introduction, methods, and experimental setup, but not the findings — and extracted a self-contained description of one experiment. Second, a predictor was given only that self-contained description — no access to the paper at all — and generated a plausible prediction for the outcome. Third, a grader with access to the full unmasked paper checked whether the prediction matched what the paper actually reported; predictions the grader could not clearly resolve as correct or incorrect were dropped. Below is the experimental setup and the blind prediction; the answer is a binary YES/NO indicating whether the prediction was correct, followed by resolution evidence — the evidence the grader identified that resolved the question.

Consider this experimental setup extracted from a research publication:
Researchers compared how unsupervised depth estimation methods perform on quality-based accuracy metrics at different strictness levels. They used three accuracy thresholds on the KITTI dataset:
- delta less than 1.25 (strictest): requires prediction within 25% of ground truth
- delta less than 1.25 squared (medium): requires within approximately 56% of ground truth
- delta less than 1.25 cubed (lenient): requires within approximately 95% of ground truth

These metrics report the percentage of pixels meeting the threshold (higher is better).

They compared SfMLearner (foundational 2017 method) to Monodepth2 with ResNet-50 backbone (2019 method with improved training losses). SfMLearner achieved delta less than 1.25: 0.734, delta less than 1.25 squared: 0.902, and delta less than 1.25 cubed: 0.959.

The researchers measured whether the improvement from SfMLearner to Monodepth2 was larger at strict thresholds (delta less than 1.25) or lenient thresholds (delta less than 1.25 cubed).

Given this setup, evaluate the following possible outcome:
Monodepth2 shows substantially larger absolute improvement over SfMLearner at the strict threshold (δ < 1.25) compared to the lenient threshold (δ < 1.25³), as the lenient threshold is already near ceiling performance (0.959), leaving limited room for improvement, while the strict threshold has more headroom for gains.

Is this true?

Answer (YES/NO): YES